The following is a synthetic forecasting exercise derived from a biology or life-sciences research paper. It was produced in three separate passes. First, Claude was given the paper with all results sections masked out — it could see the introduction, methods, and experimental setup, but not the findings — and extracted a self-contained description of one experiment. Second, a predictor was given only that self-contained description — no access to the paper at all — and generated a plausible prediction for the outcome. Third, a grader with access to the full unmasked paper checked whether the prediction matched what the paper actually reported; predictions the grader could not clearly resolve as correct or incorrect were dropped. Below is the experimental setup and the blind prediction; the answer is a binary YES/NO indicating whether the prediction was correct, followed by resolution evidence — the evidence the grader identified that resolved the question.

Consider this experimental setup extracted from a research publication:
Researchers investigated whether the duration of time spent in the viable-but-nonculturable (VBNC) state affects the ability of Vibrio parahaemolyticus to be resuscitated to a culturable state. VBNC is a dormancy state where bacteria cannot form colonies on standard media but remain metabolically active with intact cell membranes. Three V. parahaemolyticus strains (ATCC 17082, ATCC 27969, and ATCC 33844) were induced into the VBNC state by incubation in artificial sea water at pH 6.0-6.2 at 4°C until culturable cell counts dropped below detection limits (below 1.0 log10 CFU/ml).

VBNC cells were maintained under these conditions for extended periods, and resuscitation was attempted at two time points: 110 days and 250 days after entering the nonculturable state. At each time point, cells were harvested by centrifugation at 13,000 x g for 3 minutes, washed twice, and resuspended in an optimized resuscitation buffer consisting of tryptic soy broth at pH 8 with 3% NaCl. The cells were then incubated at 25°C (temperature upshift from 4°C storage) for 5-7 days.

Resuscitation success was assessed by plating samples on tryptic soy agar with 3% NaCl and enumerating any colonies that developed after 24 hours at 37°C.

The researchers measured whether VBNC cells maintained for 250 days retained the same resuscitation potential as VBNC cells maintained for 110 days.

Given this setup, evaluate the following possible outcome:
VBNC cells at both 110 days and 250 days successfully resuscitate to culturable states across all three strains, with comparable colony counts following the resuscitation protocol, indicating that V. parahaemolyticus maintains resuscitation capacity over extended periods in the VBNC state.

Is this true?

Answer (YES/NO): NO